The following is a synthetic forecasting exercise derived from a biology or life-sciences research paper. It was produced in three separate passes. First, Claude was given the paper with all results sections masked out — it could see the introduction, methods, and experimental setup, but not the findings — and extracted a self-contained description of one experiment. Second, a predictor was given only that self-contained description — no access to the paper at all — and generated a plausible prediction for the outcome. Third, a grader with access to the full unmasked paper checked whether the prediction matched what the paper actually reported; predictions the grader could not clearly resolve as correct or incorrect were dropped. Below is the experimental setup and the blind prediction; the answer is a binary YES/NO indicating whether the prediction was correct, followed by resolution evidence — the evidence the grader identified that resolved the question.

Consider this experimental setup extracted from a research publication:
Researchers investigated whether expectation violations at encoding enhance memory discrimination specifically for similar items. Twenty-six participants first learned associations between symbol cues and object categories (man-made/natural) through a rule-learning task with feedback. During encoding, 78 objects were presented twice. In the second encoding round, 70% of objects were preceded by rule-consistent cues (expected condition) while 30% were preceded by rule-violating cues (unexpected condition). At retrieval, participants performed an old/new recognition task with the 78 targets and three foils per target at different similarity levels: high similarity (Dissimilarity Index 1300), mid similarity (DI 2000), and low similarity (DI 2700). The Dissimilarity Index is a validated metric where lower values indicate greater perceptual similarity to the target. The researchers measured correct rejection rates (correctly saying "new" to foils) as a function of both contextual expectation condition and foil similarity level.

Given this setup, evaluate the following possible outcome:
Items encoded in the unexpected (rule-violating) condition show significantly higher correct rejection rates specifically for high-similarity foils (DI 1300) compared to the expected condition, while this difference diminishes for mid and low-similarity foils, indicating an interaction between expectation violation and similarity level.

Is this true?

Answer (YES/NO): YES